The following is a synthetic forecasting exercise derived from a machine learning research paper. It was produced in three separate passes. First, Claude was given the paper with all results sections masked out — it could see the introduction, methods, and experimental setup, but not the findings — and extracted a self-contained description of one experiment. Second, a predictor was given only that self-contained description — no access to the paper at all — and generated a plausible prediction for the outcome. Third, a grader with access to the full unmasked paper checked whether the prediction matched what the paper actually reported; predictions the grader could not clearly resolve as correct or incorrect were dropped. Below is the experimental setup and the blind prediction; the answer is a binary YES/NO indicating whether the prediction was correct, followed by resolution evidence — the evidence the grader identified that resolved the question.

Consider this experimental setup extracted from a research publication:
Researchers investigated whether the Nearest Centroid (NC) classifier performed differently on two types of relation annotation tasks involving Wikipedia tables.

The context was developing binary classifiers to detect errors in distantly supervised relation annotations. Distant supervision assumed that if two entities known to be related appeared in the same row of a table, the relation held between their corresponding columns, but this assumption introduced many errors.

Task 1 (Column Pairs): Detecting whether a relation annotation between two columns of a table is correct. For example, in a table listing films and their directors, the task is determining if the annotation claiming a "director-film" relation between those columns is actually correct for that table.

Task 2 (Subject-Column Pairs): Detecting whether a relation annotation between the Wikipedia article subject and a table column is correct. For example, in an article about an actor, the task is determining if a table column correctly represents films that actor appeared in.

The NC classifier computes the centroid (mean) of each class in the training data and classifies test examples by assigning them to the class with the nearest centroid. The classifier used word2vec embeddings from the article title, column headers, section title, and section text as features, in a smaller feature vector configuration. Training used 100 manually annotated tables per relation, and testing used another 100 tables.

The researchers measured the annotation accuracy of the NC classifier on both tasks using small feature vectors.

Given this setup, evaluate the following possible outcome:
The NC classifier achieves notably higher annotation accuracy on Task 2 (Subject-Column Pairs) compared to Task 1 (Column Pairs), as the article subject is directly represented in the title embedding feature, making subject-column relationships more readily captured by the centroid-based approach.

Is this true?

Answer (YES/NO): YES